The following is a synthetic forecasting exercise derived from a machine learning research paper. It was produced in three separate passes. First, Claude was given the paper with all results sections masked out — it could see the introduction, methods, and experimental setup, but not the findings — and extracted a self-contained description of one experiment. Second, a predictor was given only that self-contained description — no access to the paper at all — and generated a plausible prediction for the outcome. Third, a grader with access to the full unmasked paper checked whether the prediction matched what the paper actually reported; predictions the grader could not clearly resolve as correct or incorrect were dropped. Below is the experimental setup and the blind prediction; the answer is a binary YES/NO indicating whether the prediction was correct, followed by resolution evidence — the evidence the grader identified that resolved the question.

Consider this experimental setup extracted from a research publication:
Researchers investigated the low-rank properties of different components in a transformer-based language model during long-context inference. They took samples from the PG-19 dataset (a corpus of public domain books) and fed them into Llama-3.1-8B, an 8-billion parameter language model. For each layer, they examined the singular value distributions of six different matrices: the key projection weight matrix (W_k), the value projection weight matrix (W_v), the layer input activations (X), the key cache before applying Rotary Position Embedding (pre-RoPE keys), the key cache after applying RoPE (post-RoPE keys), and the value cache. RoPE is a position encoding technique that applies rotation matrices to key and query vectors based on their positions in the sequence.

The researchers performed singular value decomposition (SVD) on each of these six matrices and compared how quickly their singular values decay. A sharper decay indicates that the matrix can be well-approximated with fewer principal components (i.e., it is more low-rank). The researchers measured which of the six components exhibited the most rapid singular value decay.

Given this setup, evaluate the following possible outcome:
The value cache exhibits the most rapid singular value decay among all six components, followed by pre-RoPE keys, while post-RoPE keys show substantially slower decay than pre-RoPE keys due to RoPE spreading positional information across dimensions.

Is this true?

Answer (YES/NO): NO